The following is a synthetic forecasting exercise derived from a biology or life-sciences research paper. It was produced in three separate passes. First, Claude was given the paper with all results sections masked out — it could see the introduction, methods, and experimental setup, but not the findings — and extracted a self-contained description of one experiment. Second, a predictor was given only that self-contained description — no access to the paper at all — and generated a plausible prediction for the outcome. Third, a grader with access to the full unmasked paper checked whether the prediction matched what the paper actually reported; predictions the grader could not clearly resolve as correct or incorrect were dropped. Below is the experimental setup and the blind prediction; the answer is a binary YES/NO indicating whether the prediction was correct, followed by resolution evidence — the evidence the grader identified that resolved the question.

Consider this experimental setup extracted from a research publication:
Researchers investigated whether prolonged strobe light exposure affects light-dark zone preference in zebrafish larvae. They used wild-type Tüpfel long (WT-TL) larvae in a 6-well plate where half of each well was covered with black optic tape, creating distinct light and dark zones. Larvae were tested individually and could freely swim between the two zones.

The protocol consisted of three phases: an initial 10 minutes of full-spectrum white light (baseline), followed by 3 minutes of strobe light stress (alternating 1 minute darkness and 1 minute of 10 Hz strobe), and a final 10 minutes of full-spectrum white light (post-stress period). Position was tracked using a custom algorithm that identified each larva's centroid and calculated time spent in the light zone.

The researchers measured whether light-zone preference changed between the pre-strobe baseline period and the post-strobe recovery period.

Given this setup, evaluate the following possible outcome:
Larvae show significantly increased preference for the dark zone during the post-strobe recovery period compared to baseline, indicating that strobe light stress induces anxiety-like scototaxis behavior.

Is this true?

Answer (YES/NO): NO